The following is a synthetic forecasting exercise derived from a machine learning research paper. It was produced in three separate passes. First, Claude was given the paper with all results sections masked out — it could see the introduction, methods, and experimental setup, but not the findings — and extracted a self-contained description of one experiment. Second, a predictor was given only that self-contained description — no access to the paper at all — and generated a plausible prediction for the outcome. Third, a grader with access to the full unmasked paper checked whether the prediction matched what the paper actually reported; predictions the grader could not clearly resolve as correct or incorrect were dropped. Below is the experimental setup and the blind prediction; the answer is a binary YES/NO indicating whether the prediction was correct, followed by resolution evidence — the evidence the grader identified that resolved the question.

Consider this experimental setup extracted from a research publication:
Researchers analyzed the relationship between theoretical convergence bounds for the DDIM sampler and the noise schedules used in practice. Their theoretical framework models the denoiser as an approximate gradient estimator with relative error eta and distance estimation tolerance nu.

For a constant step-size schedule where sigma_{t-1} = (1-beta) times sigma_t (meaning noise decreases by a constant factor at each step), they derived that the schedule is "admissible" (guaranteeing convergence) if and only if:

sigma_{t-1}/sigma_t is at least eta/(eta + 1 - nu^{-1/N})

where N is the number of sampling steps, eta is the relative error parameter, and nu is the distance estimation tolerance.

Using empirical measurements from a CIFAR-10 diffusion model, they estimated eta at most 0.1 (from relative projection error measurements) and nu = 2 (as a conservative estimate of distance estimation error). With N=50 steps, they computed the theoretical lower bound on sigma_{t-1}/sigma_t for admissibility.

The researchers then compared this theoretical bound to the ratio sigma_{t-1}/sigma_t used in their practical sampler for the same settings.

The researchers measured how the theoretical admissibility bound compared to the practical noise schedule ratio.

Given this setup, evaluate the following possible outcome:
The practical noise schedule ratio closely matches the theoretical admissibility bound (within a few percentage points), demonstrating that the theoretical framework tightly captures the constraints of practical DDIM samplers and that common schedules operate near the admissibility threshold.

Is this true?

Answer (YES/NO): YES